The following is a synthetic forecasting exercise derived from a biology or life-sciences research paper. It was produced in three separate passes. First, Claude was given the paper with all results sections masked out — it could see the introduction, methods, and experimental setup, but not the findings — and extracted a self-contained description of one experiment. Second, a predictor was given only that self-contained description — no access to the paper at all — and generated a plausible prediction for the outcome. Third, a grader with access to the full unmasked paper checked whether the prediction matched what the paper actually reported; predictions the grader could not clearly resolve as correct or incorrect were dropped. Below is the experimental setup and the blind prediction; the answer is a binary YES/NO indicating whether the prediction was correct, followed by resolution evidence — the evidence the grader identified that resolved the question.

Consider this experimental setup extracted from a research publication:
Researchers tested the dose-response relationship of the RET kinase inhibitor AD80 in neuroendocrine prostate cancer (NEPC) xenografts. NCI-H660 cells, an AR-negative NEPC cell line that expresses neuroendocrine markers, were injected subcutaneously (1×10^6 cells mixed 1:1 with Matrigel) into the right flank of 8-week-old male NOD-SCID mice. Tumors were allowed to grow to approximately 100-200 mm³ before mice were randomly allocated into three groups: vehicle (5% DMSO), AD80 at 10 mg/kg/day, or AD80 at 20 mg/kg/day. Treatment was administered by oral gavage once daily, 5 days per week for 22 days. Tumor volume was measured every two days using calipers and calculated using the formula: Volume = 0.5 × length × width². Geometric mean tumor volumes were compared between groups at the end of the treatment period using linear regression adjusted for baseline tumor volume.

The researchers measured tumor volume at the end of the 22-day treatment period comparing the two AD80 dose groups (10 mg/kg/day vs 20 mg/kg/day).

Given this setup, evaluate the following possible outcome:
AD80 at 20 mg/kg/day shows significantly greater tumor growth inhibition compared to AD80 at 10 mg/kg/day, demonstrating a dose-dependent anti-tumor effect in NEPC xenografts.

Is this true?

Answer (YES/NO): NO